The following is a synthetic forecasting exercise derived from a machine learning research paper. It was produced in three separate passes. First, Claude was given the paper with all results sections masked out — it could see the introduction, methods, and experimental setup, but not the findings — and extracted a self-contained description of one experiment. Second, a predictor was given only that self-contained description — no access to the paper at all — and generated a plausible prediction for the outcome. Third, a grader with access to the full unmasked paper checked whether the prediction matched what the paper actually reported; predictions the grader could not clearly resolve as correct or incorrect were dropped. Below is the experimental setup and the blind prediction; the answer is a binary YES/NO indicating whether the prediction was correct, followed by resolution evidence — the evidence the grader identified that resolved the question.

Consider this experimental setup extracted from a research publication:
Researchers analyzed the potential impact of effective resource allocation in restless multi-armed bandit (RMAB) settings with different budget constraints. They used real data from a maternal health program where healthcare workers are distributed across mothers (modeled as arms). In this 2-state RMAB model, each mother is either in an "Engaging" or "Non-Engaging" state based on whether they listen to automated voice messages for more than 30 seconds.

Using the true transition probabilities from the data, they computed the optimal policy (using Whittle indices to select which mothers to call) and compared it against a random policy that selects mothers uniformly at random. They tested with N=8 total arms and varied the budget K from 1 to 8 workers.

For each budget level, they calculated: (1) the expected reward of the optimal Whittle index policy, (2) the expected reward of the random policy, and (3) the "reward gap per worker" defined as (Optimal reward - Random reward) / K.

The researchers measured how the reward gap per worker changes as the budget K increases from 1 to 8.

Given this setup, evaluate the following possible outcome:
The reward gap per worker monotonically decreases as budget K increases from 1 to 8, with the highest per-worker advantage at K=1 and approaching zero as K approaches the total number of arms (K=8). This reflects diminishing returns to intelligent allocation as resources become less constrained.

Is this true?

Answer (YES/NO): YES